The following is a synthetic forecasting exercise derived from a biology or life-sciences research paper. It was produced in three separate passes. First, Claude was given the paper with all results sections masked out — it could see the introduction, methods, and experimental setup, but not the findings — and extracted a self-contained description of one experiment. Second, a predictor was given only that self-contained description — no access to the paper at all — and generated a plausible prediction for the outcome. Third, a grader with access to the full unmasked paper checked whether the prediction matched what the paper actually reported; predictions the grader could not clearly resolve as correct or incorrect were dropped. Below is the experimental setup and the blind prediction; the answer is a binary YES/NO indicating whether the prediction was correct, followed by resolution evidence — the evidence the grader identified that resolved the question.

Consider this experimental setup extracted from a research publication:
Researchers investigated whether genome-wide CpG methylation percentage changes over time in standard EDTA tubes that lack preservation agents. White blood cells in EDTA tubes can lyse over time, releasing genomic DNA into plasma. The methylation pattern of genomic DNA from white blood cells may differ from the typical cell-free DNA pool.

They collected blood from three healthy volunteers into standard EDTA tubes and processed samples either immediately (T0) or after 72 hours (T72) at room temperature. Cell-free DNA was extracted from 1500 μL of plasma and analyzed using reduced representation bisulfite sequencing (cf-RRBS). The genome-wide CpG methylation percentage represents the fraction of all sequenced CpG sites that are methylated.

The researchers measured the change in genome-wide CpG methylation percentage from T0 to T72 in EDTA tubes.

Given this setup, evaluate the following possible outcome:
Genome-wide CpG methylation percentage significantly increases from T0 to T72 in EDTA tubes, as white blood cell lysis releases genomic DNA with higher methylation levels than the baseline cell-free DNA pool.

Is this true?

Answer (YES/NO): NO